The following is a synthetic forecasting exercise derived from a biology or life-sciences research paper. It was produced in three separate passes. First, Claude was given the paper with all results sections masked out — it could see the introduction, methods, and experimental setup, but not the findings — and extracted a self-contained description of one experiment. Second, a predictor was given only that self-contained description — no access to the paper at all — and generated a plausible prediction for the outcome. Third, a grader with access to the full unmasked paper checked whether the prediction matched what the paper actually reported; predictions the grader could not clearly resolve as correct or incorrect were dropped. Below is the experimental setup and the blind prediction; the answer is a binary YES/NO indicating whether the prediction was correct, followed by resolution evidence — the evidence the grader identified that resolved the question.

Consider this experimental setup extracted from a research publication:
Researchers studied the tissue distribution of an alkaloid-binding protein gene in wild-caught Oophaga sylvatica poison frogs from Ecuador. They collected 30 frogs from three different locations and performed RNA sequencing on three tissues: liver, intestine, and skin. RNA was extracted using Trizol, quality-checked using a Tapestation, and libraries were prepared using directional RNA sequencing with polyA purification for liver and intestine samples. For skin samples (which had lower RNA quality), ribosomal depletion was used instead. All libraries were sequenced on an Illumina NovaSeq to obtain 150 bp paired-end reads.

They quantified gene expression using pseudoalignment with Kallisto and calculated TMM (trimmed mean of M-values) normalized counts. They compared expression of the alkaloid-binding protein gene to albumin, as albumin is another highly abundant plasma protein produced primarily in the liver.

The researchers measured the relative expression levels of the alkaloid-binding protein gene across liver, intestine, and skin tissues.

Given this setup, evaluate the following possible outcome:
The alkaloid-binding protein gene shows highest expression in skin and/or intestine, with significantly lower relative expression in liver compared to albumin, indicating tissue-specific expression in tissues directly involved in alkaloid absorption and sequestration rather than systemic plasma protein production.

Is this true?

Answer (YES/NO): NO